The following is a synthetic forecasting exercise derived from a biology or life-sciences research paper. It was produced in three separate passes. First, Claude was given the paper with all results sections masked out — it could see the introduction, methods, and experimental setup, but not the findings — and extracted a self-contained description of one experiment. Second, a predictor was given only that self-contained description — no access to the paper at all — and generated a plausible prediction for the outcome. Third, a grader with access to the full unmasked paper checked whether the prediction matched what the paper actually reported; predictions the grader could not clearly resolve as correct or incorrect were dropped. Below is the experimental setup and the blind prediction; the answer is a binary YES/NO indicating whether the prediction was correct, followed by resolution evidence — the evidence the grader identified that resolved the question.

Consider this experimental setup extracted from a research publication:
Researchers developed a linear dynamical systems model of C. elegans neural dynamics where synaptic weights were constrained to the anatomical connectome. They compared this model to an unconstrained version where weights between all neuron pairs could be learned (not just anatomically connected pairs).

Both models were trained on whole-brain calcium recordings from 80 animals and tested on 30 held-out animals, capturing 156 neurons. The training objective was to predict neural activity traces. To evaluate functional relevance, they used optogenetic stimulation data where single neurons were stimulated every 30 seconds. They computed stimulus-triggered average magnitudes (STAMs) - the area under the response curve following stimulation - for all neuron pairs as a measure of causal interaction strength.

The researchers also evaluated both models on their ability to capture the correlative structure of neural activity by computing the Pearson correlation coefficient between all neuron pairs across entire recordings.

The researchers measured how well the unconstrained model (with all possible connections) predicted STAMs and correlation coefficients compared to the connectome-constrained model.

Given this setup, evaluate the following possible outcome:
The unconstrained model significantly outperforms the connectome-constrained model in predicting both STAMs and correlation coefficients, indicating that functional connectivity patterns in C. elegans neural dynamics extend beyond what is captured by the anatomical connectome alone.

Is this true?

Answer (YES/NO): NO